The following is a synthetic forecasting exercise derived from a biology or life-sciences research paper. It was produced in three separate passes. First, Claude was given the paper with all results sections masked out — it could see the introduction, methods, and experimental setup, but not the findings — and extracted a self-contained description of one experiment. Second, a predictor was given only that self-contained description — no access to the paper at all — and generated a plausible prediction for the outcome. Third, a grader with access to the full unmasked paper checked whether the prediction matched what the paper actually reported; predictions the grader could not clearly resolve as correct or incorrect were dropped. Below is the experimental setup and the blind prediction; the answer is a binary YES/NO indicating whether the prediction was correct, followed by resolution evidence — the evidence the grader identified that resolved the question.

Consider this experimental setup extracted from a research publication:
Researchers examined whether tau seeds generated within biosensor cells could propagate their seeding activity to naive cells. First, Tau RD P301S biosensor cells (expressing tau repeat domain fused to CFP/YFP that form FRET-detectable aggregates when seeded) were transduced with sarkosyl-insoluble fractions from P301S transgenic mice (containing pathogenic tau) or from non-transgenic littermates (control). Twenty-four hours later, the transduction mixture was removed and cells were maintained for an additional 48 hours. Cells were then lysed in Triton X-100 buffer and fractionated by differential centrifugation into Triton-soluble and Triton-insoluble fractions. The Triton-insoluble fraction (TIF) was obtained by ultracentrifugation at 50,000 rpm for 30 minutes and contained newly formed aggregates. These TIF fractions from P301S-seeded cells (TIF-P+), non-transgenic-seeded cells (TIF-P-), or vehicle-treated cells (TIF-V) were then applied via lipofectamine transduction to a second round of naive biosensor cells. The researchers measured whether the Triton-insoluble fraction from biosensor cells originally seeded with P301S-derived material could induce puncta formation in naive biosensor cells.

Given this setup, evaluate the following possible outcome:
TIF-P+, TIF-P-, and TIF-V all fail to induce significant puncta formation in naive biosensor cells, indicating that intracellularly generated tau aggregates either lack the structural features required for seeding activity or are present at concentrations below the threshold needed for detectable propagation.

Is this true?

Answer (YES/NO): NO